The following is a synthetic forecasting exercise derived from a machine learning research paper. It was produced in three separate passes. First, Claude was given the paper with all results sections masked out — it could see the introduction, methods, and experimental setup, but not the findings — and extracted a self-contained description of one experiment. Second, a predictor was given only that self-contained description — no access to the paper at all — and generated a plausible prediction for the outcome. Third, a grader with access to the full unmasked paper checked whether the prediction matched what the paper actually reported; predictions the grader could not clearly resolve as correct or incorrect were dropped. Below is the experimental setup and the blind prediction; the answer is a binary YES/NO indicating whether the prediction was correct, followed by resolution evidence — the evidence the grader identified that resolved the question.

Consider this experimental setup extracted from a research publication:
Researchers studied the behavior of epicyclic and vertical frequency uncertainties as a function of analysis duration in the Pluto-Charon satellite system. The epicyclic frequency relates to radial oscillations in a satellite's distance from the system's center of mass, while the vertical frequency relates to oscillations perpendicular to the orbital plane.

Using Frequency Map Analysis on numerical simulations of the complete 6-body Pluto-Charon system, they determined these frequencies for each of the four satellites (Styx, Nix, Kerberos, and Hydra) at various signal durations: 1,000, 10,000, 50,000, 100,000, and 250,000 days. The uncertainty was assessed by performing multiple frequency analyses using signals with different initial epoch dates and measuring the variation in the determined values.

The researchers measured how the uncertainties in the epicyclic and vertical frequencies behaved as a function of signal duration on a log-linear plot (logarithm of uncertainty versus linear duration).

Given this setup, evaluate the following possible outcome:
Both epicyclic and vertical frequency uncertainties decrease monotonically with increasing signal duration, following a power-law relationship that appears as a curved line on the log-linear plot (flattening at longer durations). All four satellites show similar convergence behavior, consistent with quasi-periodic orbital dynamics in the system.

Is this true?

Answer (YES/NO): NO